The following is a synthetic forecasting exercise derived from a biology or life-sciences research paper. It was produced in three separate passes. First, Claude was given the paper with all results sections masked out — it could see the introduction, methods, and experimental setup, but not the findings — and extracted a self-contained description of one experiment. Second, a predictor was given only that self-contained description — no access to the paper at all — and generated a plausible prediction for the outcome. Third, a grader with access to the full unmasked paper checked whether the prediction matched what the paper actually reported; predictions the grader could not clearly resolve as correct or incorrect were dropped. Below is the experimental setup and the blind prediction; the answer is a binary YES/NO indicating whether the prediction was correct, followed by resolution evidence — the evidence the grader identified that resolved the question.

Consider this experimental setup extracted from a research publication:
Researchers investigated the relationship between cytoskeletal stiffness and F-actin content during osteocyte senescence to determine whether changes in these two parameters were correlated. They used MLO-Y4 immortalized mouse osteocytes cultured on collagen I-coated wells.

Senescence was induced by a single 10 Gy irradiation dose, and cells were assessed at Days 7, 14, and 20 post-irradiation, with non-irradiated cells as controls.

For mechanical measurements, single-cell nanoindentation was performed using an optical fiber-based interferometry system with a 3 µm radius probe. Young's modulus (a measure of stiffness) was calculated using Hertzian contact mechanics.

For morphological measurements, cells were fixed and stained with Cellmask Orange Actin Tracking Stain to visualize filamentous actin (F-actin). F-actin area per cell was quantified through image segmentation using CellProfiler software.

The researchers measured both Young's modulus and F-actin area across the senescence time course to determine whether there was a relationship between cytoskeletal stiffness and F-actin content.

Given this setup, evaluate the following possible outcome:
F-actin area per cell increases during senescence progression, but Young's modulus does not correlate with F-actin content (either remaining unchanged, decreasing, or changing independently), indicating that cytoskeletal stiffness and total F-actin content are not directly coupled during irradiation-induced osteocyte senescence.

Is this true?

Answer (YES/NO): NO